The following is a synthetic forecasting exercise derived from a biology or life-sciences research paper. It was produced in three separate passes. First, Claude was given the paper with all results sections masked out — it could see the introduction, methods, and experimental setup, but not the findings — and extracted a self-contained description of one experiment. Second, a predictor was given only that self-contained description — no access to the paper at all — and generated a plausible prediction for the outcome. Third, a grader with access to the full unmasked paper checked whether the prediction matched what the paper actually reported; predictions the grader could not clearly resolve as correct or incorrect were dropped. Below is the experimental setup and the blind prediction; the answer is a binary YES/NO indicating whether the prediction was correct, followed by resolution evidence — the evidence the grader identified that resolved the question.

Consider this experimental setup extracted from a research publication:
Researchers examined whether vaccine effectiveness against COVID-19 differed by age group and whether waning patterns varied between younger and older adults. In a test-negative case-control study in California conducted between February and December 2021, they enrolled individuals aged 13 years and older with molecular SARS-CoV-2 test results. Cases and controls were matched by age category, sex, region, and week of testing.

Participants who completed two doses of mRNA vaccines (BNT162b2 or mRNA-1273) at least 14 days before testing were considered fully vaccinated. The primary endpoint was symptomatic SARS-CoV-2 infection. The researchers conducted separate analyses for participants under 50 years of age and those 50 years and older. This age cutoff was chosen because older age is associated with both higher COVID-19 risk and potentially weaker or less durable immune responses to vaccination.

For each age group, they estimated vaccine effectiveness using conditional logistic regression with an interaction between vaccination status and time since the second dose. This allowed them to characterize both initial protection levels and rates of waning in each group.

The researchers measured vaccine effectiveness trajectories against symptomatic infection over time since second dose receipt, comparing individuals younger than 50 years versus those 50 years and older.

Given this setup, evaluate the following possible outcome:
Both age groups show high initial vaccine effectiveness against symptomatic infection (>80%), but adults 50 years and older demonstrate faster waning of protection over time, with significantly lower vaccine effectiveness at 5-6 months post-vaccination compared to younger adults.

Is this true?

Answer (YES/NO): NO